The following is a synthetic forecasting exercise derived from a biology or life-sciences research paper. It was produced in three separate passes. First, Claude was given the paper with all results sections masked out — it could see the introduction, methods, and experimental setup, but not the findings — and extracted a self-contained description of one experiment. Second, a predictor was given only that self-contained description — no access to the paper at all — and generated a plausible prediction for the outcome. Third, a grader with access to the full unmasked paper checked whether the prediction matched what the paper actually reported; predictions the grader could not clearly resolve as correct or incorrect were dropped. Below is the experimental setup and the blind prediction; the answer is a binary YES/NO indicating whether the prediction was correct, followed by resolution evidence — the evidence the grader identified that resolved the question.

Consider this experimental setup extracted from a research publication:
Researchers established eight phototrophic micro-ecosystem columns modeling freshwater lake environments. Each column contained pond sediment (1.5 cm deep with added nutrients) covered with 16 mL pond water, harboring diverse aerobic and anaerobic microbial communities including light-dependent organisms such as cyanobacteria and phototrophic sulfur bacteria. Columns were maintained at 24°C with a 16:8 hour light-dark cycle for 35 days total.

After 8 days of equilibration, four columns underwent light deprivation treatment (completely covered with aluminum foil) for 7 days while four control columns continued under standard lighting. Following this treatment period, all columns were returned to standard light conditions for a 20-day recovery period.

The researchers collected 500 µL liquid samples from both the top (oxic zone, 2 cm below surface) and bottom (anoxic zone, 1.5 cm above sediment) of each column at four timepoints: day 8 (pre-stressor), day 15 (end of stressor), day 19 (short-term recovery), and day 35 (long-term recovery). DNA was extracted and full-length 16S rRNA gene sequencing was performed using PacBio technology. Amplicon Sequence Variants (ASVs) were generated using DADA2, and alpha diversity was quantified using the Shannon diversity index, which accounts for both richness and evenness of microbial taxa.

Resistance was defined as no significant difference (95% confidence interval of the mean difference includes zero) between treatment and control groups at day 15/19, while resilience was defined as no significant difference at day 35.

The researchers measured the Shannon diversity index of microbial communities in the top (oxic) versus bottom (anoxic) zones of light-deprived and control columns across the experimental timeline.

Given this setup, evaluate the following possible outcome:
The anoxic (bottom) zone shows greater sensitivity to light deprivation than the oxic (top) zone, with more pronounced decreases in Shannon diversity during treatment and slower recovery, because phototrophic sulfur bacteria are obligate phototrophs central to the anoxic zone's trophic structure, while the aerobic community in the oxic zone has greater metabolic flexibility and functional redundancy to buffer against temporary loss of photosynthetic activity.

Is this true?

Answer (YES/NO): NO